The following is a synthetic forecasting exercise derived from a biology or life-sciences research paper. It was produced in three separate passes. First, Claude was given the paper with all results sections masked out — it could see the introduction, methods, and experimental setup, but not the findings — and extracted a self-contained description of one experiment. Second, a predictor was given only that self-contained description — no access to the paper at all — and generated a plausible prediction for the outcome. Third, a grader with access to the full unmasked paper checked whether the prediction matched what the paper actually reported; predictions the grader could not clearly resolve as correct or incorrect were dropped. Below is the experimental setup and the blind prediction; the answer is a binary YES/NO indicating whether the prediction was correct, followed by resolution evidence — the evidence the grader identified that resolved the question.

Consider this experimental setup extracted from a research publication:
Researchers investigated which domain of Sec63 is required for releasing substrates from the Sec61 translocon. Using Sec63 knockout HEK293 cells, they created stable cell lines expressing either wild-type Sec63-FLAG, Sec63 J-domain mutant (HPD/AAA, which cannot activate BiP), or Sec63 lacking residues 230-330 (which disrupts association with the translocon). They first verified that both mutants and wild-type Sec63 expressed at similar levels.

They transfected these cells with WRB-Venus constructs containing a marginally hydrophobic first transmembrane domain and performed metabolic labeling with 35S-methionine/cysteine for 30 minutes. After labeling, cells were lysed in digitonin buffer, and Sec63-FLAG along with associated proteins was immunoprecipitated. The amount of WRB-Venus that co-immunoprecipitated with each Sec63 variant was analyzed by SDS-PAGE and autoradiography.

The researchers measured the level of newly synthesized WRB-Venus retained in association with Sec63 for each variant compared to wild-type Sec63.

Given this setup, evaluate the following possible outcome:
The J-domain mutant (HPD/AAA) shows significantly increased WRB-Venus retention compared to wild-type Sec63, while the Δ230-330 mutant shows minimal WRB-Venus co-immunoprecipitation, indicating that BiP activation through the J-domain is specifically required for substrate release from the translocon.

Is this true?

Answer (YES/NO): YES